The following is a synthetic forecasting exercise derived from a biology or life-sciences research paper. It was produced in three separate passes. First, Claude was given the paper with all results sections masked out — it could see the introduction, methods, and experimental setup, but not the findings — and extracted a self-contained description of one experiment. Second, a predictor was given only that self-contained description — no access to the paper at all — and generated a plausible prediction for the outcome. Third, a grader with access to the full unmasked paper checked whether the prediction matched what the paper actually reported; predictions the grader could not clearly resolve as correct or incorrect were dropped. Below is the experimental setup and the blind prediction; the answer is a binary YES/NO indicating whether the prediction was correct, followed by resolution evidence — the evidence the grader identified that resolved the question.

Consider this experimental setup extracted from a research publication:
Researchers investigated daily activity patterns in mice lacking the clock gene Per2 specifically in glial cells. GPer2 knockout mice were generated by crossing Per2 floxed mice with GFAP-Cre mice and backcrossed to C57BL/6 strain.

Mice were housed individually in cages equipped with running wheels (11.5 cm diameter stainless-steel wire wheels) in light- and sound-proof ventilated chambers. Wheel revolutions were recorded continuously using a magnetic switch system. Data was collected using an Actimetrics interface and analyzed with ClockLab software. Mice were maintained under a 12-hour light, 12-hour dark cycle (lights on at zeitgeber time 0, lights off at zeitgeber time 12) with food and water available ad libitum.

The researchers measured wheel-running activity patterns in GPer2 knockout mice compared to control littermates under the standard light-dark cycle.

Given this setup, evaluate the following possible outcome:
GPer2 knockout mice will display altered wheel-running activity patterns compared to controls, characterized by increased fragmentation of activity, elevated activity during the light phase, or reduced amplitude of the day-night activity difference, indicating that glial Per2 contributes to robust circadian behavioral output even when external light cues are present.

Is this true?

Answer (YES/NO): NO